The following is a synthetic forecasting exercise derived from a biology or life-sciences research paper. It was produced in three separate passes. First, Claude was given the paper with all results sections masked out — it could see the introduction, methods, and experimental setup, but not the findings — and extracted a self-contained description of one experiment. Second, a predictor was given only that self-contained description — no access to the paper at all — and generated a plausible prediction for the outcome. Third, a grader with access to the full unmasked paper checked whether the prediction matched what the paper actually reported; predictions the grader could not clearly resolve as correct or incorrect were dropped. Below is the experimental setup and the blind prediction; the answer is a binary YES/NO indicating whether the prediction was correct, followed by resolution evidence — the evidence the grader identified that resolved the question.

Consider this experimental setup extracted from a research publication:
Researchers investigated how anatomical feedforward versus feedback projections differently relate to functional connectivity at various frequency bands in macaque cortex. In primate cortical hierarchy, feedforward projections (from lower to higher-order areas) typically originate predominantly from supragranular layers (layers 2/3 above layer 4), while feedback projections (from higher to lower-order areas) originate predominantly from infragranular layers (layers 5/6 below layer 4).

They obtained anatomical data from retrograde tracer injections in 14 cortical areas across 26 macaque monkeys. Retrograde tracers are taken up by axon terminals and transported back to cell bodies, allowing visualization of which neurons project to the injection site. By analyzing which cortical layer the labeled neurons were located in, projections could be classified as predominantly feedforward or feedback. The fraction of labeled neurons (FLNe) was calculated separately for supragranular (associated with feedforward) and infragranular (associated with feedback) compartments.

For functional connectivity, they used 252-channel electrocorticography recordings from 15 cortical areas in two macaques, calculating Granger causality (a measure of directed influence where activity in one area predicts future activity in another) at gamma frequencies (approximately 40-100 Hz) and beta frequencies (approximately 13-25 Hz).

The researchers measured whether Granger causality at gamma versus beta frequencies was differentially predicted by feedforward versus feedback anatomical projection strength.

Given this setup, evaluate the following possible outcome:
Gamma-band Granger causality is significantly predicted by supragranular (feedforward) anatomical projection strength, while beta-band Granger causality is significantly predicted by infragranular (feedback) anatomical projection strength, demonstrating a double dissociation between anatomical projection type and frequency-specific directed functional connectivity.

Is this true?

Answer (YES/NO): NO